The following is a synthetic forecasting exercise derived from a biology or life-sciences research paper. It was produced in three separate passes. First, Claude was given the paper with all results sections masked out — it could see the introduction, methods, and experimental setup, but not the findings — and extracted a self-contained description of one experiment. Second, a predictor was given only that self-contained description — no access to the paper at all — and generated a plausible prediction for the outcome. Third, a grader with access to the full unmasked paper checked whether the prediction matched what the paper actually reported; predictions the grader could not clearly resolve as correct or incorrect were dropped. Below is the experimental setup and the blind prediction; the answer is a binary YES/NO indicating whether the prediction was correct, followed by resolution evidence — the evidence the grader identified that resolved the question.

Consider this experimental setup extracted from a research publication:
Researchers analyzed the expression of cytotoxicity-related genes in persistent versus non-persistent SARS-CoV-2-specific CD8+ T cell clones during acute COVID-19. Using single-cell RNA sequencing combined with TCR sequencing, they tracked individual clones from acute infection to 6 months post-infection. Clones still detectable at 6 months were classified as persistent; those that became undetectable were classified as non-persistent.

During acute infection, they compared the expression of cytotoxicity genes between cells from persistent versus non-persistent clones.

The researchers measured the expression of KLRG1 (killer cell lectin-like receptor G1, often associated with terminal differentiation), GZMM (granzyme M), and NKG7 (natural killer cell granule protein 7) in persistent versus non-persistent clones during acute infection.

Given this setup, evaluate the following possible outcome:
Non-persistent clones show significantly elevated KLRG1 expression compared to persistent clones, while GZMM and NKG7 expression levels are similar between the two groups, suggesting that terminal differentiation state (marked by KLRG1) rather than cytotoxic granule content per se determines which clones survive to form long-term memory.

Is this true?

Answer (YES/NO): NO